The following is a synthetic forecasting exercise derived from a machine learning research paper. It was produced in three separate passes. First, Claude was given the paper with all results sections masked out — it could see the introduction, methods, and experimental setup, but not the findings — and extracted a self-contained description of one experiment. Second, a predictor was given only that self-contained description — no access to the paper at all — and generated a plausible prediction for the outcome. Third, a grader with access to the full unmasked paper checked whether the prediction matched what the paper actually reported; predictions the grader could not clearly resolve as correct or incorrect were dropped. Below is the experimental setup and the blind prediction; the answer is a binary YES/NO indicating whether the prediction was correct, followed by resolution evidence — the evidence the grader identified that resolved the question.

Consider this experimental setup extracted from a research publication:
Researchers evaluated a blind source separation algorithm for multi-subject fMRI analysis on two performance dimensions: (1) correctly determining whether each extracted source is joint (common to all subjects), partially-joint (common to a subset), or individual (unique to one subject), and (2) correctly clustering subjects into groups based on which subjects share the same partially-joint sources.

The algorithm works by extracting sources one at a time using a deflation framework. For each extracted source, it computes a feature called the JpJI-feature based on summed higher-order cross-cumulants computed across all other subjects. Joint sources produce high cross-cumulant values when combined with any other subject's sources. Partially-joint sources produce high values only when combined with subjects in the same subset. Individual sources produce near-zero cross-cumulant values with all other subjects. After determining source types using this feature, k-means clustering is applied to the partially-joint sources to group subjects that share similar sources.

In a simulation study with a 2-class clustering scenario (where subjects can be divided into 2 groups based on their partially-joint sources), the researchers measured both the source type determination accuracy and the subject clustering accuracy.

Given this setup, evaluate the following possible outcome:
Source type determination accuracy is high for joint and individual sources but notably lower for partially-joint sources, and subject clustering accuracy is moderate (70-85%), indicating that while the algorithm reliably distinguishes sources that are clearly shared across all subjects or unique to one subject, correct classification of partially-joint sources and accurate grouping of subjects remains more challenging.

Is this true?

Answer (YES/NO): NO